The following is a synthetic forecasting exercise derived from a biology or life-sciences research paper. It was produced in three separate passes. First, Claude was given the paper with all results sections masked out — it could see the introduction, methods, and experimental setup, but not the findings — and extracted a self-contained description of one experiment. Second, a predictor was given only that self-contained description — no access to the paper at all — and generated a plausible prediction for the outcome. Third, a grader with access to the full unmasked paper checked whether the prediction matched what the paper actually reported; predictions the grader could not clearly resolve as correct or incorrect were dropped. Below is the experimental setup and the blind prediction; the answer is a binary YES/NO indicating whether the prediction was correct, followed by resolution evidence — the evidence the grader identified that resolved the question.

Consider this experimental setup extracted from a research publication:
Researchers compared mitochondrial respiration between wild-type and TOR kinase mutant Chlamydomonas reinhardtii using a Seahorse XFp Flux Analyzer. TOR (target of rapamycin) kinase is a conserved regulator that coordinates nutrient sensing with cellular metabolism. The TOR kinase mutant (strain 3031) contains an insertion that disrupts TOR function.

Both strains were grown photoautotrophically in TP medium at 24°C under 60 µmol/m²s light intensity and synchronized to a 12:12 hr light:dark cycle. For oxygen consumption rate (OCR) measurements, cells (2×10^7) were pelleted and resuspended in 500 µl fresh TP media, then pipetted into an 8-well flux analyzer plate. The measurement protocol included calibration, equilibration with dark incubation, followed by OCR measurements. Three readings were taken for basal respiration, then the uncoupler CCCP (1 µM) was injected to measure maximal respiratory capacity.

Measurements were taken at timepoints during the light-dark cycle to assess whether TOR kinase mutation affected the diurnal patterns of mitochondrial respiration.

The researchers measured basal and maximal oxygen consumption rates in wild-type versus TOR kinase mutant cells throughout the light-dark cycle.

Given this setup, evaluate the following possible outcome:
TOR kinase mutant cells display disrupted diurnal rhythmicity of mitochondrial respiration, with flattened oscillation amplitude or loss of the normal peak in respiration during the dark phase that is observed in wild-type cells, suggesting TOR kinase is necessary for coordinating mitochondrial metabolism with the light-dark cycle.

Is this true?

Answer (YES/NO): NO